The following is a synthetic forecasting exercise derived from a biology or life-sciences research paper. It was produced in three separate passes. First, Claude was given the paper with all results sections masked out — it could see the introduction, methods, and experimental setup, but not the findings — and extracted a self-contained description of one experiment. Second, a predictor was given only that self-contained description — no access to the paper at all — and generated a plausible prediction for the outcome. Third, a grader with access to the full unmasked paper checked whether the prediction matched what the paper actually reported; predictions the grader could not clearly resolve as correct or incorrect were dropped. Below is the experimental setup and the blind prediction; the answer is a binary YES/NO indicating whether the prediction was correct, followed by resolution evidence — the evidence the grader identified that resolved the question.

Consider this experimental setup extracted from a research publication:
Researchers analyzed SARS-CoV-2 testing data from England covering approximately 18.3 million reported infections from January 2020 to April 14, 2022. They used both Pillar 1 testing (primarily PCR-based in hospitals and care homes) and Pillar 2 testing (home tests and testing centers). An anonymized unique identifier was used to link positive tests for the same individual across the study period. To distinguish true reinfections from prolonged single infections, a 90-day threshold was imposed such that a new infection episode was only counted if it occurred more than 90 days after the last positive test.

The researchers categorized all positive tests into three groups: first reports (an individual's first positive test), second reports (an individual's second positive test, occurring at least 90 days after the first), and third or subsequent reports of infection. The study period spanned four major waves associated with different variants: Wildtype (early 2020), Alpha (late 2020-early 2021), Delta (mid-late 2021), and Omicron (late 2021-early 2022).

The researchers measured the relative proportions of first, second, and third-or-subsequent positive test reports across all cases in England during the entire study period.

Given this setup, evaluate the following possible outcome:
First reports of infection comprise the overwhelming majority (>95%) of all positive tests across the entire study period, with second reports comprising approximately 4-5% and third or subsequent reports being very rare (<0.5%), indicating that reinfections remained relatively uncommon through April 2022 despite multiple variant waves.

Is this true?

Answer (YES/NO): YES